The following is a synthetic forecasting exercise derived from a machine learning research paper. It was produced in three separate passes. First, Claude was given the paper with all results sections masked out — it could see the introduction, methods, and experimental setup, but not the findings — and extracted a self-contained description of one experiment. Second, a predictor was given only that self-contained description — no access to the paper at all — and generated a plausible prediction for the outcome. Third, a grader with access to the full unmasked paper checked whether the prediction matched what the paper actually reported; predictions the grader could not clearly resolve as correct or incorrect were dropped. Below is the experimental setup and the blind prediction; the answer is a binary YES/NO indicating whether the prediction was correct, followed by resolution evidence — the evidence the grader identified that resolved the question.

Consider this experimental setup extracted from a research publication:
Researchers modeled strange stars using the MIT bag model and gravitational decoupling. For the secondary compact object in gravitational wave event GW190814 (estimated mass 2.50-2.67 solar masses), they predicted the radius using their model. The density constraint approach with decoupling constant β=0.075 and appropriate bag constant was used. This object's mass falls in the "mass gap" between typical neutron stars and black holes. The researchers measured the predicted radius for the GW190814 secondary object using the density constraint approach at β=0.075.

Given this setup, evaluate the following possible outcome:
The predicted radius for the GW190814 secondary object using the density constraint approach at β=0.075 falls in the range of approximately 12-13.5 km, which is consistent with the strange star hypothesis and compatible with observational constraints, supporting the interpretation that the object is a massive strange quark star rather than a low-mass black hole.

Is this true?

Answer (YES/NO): NO